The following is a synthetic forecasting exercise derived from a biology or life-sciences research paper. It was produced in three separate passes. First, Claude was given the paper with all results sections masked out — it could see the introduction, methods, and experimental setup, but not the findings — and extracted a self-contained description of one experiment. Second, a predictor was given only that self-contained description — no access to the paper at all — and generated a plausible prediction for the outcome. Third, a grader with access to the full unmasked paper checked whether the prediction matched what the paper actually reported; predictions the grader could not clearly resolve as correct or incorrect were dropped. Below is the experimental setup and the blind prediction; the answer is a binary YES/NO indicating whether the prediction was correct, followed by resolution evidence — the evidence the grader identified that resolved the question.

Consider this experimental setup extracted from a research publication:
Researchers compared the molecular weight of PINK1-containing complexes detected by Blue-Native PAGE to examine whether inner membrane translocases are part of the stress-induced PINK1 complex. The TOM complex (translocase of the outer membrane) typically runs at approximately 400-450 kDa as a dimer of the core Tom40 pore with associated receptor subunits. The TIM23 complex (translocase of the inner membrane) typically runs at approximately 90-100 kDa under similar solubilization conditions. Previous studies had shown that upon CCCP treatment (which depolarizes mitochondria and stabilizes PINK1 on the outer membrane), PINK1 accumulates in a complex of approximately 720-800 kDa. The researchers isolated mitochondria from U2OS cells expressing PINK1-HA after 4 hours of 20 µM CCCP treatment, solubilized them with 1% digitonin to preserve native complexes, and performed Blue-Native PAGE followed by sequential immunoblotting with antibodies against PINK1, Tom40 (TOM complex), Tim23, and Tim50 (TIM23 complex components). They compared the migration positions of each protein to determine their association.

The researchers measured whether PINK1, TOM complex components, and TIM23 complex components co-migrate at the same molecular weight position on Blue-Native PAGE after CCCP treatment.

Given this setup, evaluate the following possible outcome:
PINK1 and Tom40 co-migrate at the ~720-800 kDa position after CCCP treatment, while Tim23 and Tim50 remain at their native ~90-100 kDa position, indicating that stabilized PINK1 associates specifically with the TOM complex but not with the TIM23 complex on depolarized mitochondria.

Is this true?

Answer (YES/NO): NO